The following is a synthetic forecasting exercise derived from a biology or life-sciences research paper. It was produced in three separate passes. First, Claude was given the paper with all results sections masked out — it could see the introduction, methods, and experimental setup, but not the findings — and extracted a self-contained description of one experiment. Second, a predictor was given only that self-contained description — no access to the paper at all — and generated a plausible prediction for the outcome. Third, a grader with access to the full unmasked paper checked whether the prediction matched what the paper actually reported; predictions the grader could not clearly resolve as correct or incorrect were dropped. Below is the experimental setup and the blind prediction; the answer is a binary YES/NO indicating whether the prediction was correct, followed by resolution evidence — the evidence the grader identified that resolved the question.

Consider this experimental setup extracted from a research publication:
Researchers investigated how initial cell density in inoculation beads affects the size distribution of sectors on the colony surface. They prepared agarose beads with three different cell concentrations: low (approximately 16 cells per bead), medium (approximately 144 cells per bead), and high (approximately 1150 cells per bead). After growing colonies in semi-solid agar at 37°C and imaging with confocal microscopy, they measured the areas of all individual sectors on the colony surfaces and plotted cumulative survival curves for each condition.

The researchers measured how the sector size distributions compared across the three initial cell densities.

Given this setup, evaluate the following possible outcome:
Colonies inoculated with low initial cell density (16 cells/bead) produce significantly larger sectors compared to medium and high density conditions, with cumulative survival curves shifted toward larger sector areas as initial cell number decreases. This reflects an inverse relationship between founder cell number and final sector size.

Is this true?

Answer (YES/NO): YES